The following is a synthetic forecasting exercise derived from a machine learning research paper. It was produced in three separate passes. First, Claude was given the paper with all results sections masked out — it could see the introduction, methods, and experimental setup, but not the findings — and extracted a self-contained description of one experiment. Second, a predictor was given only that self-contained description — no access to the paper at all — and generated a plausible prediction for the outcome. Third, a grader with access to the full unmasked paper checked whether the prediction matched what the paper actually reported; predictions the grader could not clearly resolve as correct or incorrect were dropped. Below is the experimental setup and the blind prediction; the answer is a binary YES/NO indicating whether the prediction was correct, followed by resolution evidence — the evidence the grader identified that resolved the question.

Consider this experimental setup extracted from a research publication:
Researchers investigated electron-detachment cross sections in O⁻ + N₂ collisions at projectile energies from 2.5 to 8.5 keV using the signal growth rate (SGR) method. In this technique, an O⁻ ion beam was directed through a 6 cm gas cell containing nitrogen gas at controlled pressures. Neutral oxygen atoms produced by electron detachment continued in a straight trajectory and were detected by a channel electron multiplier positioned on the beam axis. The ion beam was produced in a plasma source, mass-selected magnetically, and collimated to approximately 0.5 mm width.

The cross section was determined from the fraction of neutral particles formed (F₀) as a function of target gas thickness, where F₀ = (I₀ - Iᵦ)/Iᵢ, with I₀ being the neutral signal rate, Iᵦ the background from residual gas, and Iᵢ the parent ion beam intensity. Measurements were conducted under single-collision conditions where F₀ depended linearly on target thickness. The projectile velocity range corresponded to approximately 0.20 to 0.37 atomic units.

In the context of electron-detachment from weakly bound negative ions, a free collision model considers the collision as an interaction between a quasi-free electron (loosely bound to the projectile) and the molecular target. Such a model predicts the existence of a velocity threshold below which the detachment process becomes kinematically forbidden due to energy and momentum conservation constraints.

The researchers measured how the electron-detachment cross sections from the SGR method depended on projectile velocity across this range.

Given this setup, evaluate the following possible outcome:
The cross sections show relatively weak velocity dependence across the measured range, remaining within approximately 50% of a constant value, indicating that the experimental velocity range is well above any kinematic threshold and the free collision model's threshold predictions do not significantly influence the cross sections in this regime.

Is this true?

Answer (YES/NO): NO